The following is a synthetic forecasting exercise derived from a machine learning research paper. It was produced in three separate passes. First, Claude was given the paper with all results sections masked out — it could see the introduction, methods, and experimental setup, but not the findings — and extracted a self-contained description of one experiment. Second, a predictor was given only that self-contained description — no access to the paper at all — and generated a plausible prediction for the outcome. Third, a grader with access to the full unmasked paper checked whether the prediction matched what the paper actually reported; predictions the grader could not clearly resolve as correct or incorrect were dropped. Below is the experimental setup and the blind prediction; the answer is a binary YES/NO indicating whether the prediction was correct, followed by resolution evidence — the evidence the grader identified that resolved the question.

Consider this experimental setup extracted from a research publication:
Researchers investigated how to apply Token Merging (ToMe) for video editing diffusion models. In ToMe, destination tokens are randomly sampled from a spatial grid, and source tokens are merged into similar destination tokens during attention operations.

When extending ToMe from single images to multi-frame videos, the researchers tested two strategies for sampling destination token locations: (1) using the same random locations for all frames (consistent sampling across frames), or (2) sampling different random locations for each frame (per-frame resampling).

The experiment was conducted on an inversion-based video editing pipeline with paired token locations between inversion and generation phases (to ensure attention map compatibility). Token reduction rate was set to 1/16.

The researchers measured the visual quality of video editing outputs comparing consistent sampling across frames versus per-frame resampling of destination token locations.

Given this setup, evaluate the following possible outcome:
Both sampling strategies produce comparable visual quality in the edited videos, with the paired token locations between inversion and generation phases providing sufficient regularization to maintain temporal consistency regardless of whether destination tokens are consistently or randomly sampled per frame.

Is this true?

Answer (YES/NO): NO